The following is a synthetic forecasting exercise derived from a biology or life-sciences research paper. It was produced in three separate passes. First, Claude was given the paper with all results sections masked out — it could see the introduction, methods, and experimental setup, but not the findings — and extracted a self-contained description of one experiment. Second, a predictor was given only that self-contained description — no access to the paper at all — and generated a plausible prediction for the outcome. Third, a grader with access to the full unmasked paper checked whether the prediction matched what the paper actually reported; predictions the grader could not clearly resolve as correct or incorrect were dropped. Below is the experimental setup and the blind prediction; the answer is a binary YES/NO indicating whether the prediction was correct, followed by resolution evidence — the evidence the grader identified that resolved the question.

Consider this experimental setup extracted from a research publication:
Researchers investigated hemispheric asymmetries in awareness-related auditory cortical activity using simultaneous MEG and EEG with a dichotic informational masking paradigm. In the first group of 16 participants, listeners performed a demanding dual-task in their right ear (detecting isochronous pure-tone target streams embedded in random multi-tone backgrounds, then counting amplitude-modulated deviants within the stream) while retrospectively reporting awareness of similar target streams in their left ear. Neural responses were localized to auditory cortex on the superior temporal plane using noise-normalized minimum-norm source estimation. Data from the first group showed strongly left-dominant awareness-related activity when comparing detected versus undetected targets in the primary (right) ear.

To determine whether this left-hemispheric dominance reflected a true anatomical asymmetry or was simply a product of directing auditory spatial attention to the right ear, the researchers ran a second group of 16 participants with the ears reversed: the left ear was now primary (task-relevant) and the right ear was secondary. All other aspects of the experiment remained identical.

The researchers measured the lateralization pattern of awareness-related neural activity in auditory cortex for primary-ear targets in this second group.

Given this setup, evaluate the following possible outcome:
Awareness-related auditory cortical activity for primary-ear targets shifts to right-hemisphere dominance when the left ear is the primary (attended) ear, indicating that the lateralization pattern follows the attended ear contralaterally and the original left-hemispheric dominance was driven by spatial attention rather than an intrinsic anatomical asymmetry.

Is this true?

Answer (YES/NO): NO